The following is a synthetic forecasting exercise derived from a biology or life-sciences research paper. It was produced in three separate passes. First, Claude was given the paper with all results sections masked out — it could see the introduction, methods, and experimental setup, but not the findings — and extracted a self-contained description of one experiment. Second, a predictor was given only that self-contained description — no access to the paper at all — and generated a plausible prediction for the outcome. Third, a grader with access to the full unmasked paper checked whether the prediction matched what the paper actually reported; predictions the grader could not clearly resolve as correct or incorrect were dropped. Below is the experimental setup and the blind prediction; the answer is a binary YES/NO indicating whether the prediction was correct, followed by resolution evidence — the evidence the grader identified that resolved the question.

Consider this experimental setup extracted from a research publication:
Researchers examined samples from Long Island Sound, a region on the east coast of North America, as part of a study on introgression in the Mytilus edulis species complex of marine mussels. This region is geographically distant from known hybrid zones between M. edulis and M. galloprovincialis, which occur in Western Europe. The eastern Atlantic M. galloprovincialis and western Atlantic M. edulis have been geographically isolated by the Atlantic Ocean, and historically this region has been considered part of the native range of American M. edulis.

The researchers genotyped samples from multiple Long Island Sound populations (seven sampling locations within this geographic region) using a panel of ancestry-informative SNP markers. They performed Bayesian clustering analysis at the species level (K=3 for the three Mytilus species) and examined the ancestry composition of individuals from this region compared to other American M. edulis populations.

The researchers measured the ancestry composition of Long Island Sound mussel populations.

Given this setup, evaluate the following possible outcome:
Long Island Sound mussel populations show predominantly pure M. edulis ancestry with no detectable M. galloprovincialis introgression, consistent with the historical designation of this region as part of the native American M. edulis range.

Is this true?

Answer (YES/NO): YES